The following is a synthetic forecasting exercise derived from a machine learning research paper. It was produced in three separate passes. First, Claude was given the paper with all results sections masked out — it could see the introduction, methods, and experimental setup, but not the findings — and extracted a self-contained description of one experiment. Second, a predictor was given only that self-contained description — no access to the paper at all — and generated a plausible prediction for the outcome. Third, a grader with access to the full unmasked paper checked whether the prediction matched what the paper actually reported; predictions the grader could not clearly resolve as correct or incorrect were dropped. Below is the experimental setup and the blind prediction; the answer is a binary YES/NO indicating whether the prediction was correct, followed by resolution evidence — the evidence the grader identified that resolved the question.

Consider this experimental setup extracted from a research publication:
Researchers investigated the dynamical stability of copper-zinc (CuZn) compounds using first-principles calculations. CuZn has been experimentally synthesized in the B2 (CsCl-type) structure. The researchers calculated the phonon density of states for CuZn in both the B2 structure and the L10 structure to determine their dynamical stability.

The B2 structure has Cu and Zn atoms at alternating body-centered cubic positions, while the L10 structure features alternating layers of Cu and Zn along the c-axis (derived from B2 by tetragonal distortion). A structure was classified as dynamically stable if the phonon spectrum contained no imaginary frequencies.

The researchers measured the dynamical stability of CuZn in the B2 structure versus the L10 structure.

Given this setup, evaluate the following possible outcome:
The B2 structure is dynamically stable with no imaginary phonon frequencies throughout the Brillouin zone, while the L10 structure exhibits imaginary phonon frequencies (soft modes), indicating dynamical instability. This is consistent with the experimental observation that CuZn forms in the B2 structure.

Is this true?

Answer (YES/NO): NO